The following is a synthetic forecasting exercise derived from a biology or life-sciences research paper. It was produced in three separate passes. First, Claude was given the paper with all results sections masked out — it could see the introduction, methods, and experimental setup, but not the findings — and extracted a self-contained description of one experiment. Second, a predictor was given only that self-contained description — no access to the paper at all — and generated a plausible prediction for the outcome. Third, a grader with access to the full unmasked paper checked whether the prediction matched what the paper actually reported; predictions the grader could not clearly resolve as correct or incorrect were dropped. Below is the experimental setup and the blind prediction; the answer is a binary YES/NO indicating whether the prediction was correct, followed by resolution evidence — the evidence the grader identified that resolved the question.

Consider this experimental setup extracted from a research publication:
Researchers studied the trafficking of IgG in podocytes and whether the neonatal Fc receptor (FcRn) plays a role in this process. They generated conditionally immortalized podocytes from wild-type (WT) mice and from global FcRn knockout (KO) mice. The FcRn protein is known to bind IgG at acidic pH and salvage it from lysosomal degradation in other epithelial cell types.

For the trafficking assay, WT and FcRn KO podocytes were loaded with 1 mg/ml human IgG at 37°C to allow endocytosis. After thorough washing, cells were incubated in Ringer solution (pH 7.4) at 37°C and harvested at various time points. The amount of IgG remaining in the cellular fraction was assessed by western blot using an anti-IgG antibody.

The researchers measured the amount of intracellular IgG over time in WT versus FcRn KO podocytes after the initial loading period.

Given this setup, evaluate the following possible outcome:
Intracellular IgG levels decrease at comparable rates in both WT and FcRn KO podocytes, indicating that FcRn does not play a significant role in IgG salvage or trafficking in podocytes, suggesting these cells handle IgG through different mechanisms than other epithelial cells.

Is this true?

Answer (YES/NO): NO